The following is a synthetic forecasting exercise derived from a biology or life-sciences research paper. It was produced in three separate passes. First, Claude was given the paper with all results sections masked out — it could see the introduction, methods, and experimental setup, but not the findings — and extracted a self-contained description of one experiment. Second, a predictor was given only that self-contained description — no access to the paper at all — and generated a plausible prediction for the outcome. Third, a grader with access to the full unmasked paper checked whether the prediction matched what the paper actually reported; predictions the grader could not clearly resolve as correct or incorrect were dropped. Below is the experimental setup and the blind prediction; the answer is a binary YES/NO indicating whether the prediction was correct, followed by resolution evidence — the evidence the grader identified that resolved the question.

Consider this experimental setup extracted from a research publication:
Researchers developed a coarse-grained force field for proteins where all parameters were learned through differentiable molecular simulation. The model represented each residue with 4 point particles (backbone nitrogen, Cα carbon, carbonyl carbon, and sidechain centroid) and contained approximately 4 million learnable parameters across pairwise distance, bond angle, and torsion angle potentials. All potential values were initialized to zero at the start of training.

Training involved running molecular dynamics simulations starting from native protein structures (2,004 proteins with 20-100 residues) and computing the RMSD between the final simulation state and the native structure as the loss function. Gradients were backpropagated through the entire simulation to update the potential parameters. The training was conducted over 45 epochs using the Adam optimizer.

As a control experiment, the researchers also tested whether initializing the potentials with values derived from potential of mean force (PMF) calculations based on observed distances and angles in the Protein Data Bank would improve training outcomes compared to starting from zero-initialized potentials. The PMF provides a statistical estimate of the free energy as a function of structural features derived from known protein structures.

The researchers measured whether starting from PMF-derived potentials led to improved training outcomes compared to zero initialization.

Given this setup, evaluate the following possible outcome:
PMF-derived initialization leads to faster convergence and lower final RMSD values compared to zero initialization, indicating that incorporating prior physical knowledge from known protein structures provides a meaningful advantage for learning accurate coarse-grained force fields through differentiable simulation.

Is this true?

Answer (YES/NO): NO